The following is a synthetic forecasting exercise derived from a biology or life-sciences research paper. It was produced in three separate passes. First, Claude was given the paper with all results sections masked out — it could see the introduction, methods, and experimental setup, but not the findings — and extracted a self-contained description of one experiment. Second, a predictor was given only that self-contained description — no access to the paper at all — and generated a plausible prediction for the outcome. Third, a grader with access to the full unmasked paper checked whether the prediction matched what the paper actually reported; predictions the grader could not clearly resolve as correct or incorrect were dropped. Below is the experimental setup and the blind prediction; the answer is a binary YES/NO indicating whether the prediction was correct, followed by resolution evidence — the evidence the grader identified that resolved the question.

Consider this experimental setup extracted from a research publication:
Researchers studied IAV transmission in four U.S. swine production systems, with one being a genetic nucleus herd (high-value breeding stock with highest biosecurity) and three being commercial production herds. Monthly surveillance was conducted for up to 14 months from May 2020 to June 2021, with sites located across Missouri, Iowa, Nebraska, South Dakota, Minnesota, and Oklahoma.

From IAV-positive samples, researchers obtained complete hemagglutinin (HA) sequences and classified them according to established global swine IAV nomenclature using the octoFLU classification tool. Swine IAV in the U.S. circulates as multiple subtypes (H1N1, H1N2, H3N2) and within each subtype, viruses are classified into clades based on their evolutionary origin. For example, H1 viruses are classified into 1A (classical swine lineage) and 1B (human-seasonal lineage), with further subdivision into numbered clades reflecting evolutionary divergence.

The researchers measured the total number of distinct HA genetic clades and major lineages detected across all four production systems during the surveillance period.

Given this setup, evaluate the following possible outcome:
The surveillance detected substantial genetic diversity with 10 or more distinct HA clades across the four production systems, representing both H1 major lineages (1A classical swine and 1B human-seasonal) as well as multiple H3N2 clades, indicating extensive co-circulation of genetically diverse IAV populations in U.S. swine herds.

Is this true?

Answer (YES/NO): NO